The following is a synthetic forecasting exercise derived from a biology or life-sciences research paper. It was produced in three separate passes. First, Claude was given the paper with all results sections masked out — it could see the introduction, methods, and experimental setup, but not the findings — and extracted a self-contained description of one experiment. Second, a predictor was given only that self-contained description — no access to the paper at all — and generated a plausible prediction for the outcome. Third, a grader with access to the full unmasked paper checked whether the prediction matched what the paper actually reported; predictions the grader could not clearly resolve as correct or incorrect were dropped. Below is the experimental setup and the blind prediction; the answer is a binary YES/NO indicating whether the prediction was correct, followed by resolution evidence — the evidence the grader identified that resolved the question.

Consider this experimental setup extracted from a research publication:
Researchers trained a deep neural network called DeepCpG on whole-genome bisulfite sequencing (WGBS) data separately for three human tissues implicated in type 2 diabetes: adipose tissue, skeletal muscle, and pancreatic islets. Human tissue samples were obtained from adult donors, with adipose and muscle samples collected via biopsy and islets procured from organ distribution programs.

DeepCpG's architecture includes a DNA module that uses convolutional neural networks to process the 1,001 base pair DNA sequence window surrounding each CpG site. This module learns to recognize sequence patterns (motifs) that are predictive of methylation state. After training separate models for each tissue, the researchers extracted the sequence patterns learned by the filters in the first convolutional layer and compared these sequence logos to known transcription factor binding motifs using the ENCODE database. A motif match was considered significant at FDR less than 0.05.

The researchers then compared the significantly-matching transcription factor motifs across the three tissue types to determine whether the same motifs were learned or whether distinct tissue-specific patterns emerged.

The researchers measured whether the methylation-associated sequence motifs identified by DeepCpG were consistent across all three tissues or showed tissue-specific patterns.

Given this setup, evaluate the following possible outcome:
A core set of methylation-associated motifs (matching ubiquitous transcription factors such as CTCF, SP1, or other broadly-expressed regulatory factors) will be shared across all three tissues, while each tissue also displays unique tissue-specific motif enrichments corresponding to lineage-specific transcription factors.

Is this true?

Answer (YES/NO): YES